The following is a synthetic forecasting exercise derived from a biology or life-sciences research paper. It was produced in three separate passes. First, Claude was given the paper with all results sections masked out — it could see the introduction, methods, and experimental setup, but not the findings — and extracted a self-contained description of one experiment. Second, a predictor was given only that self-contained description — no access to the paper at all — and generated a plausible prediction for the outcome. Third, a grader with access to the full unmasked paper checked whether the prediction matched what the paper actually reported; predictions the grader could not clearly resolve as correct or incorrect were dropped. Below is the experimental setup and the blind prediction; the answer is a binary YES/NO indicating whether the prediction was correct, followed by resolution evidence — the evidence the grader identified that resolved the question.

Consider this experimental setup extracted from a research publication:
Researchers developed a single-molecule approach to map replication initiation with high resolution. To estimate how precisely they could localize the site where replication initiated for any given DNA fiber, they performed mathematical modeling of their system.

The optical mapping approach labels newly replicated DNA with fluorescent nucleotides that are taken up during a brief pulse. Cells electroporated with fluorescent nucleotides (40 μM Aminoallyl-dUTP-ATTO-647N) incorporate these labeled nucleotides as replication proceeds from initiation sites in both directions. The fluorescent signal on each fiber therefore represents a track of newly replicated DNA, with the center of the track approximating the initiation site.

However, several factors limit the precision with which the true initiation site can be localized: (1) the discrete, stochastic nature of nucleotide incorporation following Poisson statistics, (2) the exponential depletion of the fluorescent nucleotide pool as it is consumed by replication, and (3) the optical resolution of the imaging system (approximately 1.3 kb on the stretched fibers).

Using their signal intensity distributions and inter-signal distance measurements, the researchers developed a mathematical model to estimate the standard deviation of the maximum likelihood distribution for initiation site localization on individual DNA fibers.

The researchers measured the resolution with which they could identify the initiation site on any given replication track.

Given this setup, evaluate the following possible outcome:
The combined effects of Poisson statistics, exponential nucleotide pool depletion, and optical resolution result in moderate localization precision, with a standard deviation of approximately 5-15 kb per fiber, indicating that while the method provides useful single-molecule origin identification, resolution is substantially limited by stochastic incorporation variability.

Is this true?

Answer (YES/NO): YES